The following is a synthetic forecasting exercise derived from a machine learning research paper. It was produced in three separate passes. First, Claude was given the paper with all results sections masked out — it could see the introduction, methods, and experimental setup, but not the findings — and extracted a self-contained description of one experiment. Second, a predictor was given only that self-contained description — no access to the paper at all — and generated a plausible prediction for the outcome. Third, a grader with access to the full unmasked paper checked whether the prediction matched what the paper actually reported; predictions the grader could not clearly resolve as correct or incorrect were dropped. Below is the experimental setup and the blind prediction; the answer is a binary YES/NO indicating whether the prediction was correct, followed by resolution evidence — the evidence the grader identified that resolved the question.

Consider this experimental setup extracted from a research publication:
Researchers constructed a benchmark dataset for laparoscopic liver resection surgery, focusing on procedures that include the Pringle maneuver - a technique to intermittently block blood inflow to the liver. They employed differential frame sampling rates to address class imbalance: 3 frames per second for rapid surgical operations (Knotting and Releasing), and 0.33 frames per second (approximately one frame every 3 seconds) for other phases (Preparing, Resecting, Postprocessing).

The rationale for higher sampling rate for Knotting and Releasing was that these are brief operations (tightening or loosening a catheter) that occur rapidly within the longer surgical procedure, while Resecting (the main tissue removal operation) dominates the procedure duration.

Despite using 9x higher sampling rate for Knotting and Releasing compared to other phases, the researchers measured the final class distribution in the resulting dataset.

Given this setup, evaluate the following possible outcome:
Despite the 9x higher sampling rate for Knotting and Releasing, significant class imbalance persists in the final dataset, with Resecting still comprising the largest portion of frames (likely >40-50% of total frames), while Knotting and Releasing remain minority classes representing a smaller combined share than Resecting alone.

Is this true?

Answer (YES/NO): YES